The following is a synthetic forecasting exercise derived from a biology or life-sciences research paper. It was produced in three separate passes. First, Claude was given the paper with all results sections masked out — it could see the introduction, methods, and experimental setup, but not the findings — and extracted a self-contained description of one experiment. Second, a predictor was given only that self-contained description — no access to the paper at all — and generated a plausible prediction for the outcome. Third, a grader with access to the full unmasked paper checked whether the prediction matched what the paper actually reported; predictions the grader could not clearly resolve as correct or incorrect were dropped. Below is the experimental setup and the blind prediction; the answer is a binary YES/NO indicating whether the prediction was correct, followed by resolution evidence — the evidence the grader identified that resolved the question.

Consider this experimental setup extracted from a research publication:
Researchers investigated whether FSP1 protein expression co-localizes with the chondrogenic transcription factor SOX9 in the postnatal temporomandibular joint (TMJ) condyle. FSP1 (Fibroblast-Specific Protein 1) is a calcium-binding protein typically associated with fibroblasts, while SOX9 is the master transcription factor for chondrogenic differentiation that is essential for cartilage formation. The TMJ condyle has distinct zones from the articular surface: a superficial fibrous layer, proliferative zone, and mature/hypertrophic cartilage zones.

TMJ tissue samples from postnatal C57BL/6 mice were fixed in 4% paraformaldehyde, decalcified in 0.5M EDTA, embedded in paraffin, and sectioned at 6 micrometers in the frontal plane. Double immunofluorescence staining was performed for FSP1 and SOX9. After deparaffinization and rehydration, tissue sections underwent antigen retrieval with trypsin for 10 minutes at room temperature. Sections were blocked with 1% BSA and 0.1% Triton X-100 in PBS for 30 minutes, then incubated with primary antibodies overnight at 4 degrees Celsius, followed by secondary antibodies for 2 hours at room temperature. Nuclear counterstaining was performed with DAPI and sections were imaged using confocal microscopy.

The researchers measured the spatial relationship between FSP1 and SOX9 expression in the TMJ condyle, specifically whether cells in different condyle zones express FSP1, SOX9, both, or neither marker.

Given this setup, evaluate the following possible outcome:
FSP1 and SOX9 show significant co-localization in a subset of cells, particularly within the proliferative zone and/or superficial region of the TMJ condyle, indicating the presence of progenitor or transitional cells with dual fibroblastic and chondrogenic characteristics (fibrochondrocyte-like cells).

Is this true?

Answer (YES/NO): NO